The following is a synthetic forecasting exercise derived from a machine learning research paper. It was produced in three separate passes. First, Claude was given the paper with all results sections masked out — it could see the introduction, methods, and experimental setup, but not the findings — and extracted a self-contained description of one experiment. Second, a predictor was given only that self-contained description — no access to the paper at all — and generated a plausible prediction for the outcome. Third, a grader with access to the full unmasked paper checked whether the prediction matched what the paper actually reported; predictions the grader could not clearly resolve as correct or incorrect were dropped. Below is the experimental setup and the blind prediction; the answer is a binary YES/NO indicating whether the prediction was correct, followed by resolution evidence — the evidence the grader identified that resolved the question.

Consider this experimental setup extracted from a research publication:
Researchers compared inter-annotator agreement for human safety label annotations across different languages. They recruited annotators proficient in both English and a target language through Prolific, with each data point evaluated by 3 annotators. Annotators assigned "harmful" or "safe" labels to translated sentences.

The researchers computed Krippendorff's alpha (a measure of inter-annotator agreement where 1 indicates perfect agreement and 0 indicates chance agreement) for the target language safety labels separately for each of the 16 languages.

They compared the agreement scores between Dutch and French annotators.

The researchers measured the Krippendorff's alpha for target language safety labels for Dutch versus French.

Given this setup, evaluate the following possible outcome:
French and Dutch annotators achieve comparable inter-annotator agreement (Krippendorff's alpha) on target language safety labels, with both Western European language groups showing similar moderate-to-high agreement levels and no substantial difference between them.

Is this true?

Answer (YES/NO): NO